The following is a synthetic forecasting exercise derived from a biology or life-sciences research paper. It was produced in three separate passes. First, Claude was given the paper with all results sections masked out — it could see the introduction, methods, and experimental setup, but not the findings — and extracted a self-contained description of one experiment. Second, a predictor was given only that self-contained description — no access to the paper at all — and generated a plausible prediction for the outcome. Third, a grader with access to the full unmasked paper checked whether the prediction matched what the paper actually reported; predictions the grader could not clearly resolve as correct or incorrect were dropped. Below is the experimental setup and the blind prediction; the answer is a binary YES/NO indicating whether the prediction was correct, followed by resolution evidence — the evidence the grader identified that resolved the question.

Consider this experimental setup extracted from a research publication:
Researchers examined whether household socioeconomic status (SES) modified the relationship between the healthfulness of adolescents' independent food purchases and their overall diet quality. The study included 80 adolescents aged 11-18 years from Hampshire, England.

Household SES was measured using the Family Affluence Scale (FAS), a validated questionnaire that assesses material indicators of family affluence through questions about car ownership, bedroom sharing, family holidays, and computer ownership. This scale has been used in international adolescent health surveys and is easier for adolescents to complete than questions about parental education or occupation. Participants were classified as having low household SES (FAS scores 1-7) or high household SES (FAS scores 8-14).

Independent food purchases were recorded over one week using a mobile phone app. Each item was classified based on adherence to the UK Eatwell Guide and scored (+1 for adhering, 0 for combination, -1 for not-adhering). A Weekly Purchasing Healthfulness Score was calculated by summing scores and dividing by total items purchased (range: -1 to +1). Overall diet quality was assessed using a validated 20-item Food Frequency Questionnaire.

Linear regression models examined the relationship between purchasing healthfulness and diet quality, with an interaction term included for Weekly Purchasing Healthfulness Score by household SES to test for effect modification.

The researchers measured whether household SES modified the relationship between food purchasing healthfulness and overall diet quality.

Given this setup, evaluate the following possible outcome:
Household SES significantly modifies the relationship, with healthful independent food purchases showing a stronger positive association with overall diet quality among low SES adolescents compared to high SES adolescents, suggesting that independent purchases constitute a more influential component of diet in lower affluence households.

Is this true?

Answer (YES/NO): YES